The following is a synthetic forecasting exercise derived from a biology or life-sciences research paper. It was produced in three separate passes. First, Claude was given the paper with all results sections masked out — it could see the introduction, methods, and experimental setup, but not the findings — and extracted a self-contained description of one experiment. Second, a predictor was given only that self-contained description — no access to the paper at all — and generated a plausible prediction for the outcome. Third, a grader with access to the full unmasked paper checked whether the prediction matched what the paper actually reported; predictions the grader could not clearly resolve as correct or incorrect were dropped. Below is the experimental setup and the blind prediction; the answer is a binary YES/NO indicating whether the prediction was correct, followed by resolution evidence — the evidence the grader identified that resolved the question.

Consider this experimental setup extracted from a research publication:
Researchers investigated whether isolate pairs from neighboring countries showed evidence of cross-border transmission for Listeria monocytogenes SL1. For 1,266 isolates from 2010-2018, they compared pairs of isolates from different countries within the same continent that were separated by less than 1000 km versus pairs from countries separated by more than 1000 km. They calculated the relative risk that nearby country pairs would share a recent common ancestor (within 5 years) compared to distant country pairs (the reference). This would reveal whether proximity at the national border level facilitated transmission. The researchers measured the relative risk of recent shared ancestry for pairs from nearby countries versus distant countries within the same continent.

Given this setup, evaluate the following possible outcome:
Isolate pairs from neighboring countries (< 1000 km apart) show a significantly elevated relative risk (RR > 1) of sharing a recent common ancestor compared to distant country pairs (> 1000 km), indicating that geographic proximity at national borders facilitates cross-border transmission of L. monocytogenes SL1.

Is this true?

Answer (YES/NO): NO